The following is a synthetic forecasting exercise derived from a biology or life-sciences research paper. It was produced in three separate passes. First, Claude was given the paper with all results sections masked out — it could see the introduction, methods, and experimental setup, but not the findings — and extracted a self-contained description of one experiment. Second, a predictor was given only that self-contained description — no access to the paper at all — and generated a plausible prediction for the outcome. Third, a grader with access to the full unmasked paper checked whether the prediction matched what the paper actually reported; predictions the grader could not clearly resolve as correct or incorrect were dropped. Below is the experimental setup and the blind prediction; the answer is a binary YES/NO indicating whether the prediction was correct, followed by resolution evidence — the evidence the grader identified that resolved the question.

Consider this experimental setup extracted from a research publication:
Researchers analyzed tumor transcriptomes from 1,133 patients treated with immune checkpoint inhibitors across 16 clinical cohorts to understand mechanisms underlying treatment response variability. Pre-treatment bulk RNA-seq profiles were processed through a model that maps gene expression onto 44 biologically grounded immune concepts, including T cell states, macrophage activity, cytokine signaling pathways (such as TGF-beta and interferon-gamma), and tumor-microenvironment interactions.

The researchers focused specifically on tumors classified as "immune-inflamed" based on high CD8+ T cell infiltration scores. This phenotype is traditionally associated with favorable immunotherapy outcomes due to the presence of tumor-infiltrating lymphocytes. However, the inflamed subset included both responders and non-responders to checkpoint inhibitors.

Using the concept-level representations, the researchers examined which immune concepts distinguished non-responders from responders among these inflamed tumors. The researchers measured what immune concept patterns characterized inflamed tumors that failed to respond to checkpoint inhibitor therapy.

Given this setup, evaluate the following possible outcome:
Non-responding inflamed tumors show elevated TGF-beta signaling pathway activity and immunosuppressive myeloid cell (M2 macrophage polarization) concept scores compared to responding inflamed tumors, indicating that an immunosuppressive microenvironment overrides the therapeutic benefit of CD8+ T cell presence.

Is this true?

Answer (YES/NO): NO